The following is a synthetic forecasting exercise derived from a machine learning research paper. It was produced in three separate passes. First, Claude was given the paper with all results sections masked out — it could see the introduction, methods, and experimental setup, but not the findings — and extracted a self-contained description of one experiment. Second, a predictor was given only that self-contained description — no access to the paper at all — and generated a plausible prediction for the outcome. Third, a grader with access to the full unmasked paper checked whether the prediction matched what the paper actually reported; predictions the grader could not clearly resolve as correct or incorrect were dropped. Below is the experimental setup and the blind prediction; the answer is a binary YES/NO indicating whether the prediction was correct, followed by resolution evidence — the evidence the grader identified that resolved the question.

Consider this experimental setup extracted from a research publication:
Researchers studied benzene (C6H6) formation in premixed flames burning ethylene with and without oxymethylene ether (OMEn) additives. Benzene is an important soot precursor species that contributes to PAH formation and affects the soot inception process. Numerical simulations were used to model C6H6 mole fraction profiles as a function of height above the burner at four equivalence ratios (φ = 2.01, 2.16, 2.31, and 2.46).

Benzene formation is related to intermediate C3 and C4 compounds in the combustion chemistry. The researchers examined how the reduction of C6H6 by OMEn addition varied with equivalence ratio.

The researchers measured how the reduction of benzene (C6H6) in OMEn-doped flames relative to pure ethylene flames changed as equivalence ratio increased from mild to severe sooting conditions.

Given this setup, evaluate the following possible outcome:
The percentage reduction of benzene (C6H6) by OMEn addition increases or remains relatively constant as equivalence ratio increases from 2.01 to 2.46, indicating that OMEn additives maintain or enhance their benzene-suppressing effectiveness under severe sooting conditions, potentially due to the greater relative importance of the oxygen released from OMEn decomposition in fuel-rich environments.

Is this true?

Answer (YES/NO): YES